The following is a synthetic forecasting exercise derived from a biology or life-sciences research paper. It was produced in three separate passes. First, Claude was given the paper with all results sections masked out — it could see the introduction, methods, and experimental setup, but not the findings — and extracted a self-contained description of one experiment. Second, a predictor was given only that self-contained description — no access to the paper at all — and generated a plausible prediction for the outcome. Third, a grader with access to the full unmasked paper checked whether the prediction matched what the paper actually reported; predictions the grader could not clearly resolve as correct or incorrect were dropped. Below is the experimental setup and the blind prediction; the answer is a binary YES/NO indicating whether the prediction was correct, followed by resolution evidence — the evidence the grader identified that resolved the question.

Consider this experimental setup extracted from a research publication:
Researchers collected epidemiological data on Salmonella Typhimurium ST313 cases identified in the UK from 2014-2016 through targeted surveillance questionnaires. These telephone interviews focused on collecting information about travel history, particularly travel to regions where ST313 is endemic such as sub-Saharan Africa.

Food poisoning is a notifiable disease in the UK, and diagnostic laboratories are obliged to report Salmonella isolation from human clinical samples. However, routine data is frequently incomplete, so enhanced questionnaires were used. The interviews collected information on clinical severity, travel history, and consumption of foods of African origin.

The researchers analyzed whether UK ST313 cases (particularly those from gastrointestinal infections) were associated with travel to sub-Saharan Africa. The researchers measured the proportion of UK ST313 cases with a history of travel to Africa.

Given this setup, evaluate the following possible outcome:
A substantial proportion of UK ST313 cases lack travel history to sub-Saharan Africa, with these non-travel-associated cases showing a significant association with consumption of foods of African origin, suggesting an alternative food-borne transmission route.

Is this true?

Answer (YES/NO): NO